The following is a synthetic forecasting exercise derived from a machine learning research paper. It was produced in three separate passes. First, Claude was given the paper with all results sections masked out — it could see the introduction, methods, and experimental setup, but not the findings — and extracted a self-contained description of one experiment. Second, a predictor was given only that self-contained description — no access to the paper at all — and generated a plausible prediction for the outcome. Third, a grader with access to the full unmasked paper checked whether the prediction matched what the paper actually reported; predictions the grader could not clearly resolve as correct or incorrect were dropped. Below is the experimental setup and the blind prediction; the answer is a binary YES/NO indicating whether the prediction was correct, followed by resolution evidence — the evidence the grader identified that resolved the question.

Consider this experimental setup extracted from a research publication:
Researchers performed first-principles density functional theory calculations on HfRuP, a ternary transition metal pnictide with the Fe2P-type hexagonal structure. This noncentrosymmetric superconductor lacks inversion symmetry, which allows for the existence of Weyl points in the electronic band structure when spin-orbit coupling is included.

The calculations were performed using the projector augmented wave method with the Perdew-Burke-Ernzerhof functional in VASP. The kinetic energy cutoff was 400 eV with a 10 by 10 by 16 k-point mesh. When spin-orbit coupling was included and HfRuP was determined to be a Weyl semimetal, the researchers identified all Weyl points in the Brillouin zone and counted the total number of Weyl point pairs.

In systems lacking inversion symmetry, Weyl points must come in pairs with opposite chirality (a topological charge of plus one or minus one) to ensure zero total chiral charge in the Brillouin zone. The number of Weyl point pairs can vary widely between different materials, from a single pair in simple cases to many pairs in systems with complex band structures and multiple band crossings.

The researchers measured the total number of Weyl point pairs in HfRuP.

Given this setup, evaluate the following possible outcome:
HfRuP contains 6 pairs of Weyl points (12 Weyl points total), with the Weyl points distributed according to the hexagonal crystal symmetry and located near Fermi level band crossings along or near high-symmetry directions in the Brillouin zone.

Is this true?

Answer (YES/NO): NO